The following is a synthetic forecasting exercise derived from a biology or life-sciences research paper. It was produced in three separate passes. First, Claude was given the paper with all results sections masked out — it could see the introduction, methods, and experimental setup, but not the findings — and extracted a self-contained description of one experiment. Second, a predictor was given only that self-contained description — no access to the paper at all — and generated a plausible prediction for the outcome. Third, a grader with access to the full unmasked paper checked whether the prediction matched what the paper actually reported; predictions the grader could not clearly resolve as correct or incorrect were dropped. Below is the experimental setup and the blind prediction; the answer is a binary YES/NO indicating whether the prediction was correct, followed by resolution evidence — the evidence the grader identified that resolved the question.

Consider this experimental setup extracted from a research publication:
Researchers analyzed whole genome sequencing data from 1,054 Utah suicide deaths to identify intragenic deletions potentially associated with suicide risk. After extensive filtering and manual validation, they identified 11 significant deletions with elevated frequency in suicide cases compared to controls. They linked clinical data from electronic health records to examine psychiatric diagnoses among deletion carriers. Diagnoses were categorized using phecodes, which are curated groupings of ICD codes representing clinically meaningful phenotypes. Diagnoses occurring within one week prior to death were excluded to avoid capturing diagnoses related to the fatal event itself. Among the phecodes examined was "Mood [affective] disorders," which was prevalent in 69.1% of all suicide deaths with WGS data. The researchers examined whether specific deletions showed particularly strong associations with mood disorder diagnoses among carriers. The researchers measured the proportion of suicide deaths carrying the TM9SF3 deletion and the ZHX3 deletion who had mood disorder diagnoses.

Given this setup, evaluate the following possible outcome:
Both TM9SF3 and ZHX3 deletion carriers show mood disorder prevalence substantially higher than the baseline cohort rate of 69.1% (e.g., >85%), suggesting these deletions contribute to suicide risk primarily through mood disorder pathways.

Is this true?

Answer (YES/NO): YES